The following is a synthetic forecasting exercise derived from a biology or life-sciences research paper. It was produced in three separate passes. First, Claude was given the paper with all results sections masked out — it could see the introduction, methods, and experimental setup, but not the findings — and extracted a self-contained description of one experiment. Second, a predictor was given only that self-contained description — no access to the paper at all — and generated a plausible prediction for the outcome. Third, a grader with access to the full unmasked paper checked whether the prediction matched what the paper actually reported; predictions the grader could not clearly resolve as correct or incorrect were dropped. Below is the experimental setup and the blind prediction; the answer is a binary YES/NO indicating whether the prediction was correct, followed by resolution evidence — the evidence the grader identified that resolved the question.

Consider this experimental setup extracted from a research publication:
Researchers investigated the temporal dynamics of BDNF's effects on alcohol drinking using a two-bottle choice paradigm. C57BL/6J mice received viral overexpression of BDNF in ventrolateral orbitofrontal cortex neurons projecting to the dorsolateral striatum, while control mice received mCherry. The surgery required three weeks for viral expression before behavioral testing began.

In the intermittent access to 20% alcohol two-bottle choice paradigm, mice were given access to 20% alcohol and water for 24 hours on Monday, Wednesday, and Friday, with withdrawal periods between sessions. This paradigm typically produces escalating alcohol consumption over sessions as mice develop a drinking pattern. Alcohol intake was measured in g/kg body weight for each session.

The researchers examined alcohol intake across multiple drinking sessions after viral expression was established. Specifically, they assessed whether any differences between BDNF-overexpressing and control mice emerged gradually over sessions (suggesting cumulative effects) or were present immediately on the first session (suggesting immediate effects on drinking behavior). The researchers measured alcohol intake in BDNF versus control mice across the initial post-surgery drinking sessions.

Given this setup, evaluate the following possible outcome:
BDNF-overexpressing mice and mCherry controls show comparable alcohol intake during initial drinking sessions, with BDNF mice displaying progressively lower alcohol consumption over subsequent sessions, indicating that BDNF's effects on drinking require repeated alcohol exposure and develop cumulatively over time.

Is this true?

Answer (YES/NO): NO